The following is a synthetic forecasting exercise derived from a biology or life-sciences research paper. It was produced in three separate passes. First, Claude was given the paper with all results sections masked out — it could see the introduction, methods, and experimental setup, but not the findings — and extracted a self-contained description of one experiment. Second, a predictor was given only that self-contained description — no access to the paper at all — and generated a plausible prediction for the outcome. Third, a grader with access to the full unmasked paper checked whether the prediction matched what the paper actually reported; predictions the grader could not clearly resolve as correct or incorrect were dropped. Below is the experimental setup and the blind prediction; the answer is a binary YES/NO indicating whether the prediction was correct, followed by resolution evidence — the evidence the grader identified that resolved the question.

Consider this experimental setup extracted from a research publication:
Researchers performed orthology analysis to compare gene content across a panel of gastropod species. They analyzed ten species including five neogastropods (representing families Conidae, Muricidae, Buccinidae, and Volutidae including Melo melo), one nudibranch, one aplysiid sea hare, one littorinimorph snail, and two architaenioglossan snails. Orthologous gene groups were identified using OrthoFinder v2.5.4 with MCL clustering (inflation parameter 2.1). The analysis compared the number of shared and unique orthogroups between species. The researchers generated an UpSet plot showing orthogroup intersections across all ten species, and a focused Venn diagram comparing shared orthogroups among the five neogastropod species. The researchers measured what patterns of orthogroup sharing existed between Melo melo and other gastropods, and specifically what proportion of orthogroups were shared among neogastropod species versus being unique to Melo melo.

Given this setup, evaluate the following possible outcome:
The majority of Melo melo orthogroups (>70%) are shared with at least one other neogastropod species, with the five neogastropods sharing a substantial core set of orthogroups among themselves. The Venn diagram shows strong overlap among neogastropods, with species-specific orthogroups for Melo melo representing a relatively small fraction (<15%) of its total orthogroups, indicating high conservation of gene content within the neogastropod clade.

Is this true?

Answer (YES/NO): NO